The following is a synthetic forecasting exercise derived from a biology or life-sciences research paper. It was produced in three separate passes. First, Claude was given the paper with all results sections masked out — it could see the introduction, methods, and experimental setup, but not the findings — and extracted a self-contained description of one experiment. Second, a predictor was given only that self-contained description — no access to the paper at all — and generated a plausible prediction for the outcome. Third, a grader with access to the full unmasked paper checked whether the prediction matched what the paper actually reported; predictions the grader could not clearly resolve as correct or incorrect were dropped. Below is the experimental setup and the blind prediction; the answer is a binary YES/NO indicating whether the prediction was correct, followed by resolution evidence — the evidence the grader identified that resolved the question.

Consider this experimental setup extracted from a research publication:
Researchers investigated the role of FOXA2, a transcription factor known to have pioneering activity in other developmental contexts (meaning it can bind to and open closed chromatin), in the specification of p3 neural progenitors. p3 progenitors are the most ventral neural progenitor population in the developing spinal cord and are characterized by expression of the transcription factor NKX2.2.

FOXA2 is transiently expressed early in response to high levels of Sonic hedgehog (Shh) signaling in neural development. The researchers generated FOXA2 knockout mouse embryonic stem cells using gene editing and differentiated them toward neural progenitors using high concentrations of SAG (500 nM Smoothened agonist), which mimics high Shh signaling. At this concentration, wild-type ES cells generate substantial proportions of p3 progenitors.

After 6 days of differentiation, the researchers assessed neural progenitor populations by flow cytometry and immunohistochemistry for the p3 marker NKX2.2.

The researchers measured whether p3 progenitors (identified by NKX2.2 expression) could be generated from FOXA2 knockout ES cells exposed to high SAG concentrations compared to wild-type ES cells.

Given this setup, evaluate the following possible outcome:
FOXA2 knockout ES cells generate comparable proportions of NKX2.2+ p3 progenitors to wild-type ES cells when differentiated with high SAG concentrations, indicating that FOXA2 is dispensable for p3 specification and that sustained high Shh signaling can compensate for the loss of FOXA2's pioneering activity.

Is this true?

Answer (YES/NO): NO